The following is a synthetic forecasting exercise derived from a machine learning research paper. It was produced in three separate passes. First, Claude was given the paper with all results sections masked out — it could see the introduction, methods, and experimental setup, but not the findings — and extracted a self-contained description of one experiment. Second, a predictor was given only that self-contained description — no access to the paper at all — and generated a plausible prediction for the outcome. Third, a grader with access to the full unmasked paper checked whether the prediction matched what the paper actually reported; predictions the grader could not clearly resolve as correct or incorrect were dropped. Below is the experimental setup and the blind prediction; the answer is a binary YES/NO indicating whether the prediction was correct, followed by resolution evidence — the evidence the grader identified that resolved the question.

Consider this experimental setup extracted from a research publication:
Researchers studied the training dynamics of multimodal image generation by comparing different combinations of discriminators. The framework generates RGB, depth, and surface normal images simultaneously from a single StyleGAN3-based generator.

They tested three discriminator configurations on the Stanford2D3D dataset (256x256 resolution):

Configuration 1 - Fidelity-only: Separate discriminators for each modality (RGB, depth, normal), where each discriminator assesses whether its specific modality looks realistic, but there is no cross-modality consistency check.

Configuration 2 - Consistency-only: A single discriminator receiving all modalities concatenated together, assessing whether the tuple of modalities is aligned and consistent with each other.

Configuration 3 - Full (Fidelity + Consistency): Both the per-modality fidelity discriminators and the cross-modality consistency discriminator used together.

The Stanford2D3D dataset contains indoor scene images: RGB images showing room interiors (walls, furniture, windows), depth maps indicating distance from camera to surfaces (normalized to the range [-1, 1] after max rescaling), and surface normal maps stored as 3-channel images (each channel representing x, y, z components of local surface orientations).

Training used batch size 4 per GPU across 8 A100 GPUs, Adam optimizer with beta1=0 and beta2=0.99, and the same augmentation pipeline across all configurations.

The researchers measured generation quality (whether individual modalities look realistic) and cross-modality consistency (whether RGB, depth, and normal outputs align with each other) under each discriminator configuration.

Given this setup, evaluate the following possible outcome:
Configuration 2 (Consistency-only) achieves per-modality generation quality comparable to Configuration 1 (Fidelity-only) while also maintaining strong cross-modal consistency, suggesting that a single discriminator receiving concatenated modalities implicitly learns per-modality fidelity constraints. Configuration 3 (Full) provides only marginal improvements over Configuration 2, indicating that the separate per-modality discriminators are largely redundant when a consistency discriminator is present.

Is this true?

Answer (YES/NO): NO